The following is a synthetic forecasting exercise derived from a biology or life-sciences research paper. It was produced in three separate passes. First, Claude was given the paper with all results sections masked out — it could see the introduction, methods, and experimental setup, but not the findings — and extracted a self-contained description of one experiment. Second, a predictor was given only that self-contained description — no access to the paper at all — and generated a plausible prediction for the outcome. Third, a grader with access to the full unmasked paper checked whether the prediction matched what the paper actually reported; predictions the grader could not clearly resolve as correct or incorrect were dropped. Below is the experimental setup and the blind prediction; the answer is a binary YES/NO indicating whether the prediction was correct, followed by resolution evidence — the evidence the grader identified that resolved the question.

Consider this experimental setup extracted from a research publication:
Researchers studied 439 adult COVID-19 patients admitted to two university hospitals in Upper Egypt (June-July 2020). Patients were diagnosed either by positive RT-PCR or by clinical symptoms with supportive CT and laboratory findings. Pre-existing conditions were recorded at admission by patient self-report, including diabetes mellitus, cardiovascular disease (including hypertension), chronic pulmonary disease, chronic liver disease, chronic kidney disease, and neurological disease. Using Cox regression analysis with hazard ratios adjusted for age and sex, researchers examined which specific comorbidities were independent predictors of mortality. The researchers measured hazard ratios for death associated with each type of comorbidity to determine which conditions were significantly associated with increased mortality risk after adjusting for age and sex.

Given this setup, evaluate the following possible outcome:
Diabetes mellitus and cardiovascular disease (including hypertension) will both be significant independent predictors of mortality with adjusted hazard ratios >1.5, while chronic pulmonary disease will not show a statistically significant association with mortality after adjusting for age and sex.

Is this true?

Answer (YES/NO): NO